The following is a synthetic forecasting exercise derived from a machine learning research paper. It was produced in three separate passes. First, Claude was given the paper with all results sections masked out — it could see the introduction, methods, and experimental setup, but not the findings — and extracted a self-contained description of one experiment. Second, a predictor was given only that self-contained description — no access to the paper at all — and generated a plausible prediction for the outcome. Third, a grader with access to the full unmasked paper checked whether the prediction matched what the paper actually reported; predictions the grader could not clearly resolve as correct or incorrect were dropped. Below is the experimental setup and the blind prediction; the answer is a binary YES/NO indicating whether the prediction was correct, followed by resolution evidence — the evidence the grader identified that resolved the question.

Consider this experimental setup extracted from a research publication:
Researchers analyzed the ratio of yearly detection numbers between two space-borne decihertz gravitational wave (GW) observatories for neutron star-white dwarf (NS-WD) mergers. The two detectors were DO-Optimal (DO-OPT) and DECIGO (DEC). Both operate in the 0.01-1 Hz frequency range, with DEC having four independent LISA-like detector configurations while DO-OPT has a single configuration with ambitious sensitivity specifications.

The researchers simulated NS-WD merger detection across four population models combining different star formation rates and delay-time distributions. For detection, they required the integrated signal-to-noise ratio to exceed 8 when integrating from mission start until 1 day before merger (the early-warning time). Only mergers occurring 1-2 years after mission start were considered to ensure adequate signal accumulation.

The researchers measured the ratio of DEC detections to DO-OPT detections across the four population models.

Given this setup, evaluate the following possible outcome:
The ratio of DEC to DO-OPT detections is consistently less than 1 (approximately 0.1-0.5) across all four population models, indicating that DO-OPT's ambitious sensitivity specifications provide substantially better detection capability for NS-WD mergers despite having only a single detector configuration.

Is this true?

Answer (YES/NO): NO